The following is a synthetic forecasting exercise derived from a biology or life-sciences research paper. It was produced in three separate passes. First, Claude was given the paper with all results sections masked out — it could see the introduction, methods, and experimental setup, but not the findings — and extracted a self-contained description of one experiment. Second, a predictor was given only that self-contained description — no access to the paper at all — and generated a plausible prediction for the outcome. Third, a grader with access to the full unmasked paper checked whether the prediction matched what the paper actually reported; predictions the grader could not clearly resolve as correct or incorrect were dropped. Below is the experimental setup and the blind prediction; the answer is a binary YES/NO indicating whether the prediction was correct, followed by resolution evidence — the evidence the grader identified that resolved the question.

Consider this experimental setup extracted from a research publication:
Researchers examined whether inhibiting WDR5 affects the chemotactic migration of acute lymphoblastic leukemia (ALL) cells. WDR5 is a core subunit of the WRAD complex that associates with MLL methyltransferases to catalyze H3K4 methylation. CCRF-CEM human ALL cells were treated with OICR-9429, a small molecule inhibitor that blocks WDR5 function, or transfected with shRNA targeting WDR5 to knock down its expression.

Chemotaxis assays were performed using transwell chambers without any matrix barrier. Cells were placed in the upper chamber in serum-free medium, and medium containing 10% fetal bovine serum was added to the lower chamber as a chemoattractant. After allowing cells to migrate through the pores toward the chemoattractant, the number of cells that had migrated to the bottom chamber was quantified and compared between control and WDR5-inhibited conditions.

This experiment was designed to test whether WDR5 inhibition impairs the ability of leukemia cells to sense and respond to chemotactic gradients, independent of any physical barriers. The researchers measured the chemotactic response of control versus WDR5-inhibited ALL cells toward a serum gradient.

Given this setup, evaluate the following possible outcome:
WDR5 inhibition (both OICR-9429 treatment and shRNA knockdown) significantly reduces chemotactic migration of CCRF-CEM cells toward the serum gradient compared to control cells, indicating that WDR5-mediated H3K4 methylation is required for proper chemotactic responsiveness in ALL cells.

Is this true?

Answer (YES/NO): NO